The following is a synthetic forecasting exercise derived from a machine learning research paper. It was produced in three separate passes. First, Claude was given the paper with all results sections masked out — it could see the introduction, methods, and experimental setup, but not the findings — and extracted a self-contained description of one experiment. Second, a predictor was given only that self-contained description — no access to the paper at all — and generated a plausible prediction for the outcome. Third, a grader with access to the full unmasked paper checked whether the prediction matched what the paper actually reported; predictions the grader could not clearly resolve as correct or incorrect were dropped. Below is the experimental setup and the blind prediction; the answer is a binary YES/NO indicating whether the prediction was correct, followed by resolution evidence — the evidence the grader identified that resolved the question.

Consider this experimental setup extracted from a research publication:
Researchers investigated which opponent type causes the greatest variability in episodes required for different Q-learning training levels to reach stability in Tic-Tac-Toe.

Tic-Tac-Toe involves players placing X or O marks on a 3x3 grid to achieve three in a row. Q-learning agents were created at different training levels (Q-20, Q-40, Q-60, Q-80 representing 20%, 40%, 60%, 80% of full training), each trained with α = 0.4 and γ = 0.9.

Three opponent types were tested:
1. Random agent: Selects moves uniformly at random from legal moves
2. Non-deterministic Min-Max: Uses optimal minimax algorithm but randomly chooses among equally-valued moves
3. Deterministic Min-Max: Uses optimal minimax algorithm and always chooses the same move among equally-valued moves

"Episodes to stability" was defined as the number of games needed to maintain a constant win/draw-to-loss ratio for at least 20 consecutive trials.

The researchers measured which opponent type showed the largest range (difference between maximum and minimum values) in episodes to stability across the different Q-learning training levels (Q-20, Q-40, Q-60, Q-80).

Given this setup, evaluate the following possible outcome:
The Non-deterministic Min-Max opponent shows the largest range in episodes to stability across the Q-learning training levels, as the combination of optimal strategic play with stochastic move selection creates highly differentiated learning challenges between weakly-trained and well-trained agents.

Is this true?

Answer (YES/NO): NO